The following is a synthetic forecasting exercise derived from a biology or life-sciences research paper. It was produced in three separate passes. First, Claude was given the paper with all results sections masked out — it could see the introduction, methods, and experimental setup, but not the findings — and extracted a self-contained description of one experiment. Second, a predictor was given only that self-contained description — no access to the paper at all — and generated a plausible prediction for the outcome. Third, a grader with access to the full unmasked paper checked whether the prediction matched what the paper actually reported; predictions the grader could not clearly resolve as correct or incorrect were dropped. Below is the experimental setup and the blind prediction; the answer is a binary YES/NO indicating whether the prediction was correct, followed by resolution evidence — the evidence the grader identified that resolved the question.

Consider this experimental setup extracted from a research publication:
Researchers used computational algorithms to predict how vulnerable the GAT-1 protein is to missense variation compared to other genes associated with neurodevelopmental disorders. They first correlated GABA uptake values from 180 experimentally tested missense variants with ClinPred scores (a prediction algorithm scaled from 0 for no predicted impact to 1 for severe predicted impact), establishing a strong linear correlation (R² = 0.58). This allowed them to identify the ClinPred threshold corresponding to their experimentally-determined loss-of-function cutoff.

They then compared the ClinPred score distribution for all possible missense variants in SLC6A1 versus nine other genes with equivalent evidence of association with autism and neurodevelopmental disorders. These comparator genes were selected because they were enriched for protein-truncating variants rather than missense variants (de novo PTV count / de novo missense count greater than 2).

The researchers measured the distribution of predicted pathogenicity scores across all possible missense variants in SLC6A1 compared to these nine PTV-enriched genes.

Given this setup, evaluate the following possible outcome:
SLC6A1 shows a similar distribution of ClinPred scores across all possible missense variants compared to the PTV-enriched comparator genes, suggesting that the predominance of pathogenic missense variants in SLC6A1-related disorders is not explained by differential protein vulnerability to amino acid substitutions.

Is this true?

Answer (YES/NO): NO